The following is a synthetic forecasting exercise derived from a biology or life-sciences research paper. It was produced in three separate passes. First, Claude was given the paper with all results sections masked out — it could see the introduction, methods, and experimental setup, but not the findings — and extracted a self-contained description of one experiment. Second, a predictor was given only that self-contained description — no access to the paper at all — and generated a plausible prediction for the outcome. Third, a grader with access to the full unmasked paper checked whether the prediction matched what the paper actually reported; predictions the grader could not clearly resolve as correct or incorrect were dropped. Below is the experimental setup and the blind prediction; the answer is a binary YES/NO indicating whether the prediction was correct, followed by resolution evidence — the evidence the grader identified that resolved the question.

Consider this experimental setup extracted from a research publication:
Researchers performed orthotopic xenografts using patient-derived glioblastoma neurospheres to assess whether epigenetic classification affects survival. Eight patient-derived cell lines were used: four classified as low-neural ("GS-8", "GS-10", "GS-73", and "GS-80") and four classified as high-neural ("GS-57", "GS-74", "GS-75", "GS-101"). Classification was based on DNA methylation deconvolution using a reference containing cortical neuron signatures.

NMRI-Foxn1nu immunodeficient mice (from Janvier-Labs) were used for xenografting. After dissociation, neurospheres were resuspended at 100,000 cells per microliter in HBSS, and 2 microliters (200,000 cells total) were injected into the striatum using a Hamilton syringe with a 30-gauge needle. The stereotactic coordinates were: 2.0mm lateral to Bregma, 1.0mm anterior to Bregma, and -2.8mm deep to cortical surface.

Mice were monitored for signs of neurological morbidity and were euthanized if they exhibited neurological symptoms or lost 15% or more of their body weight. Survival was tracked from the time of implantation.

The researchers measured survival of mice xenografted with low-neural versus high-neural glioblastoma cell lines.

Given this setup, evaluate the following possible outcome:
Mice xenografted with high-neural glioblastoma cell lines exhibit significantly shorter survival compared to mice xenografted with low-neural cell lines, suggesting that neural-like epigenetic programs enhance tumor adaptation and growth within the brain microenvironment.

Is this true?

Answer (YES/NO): YES